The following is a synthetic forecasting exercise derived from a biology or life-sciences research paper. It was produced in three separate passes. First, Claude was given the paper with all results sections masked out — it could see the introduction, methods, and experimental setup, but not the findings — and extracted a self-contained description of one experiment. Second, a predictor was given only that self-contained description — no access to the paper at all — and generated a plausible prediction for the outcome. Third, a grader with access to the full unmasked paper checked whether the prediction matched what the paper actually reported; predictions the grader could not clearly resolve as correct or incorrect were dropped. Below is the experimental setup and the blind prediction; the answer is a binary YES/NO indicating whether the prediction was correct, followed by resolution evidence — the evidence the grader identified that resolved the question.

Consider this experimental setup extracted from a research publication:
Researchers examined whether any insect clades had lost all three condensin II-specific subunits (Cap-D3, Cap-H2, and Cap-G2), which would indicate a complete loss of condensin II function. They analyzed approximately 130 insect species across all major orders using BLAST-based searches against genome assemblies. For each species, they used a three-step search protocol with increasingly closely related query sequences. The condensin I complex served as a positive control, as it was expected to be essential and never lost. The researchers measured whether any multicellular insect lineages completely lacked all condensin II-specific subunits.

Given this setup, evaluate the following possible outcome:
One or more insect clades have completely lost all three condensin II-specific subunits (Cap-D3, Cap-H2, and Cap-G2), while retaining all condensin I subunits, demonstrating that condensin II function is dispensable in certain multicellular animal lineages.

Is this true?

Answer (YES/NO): YES